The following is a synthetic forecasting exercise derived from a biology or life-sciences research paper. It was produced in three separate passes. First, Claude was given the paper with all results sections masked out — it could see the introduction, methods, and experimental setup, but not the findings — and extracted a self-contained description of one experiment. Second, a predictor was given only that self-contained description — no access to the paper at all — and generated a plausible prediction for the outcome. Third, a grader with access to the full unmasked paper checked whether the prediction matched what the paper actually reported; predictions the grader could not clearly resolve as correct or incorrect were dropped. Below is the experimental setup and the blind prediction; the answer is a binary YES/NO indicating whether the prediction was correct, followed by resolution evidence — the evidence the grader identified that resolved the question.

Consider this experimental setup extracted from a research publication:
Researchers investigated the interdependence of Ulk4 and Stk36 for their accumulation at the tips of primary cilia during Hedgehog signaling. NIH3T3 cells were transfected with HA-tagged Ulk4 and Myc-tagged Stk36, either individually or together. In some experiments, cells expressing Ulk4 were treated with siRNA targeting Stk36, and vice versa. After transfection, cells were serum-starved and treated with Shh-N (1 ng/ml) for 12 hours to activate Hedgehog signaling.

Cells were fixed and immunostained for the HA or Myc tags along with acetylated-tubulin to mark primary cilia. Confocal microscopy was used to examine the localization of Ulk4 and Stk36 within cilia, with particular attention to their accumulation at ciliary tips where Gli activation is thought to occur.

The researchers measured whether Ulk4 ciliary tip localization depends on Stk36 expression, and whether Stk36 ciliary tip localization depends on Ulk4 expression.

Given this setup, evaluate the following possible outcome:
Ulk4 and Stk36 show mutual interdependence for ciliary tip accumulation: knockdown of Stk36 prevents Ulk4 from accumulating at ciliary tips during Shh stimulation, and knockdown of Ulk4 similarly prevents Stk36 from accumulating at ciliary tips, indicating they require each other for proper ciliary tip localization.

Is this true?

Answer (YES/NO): YES